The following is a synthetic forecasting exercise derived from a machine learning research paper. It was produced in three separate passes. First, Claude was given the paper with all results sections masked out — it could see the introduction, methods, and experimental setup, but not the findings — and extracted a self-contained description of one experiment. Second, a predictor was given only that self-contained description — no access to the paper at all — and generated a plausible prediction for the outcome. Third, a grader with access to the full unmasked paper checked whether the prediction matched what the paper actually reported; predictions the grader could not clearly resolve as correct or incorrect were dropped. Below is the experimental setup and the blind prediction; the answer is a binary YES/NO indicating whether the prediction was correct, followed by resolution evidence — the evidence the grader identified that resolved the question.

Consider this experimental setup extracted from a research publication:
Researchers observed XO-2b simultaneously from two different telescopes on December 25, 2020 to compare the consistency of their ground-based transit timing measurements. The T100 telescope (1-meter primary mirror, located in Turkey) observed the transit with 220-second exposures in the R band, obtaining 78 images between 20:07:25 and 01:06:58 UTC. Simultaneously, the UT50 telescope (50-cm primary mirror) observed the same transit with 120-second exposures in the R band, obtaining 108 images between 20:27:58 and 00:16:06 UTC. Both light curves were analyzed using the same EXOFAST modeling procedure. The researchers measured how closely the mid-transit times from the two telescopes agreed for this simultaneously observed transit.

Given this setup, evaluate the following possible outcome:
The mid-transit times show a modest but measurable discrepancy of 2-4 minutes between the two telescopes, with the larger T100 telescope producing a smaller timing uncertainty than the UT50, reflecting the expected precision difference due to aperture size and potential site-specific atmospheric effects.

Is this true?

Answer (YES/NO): NO